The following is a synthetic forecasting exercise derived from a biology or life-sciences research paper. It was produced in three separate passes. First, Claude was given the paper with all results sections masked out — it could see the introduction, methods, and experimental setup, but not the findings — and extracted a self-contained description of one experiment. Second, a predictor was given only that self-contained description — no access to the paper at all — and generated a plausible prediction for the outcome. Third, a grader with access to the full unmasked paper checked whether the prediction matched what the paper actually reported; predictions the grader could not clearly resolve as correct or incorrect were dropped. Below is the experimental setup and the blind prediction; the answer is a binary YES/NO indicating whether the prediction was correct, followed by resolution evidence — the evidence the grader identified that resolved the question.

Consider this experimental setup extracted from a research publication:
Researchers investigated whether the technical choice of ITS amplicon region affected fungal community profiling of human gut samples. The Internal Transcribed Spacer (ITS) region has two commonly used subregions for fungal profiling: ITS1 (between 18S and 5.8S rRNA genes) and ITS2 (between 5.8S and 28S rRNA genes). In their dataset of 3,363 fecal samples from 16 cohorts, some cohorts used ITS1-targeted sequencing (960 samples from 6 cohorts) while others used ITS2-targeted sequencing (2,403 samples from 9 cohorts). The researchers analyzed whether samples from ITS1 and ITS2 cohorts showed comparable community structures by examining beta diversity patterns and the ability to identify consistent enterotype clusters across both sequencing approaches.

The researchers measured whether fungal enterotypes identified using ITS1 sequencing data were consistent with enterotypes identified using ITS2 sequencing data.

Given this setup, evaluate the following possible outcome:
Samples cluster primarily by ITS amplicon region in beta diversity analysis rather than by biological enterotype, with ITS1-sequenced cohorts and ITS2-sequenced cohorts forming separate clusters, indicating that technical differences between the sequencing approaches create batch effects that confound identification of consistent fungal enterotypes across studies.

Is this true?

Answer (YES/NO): NO